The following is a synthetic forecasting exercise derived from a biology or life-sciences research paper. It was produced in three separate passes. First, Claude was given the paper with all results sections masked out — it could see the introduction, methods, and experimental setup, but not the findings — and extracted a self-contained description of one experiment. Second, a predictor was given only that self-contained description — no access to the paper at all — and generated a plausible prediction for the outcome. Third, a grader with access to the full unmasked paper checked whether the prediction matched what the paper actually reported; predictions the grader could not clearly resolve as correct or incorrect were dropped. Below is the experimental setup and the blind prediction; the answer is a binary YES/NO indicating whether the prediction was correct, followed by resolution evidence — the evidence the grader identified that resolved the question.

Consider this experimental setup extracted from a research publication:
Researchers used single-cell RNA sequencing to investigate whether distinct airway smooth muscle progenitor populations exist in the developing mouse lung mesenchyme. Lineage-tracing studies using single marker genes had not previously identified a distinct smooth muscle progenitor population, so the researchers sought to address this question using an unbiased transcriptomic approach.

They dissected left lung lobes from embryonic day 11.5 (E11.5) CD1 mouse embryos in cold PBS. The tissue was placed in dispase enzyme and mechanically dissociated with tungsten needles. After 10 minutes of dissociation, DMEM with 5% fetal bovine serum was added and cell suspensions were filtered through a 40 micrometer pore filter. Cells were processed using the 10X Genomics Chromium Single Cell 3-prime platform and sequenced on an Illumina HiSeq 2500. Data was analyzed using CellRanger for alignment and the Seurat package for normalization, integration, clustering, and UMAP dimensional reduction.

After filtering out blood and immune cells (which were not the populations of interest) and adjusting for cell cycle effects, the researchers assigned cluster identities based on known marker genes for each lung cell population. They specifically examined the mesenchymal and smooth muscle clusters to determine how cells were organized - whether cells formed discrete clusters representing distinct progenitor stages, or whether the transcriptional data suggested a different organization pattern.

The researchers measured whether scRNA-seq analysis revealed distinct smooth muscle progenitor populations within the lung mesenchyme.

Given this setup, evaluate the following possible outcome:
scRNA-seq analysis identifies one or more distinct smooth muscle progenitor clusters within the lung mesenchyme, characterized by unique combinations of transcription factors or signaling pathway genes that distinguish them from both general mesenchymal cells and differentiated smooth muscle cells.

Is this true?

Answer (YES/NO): NO